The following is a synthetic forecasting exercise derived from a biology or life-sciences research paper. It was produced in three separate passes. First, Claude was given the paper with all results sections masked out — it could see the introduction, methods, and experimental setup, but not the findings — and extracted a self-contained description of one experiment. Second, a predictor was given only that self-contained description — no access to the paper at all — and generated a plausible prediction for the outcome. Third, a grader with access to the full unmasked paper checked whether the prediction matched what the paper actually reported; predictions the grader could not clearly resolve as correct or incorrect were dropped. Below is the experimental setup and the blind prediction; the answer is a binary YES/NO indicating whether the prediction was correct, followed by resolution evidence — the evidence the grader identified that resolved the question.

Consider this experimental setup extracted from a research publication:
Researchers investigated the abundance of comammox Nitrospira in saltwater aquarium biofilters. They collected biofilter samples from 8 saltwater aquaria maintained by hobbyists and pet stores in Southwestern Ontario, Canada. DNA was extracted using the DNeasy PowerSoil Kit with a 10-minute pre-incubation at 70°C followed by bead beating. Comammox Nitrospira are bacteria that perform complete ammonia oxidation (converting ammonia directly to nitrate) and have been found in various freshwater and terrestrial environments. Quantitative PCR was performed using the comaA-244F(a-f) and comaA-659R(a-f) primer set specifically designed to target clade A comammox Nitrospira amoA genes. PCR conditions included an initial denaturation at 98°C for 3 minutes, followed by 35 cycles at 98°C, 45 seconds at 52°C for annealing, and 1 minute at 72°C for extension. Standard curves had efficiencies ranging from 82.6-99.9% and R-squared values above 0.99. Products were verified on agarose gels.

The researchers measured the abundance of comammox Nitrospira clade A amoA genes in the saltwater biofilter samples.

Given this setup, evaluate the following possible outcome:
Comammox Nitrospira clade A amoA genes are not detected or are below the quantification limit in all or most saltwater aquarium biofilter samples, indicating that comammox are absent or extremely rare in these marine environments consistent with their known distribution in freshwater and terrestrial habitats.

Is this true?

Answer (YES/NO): YES